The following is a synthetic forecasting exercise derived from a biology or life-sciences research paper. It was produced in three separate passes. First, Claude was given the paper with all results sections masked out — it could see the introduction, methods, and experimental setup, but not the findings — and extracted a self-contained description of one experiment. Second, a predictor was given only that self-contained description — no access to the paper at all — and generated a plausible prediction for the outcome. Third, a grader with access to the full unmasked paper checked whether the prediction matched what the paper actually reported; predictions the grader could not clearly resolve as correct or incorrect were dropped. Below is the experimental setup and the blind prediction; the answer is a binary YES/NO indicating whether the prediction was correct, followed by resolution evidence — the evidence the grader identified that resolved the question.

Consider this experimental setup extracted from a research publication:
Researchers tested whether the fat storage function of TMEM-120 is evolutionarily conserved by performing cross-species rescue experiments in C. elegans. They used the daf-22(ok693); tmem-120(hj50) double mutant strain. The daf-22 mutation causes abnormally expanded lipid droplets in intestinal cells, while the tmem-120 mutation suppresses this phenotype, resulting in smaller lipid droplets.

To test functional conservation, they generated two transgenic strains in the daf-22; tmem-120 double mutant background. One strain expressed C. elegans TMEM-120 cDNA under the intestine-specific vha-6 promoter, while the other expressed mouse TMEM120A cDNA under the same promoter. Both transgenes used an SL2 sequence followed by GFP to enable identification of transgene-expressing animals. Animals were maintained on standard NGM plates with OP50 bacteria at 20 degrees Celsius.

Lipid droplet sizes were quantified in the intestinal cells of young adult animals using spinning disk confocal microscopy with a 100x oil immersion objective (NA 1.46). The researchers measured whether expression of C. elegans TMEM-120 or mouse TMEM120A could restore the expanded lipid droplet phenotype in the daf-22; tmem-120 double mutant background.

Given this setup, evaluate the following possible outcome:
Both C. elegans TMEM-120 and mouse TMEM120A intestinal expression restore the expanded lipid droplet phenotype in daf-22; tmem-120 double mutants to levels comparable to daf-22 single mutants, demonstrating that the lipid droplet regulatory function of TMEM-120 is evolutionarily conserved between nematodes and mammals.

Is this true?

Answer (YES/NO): YES